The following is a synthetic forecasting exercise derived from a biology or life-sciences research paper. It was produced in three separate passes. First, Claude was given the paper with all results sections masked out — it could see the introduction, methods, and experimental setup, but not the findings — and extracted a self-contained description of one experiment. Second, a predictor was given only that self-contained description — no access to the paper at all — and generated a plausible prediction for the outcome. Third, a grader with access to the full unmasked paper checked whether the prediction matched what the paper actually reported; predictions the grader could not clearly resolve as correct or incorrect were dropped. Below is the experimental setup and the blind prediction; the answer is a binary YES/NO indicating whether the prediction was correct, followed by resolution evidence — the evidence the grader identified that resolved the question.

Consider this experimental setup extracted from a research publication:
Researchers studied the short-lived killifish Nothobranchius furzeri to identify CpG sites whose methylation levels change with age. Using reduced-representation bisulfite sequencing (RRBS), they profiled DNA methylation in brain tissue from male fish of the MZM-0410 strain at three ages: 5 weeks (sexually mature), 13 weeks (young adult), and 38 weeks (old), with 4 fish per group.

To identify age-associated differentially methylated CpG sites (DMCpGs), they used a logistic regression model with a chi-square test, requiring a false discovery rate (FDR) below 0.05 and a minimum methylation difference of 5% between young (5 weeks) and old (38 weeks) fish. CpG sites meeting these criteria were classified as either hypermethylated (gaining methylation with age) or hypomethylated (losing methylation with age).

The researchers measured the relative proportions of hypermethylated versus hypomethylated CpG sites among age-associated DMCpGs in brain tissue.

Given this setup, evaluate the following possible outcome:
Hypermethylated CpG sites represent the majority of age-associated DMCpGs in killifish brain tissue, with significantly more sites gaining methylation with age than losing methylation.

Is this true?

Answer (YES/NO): YES